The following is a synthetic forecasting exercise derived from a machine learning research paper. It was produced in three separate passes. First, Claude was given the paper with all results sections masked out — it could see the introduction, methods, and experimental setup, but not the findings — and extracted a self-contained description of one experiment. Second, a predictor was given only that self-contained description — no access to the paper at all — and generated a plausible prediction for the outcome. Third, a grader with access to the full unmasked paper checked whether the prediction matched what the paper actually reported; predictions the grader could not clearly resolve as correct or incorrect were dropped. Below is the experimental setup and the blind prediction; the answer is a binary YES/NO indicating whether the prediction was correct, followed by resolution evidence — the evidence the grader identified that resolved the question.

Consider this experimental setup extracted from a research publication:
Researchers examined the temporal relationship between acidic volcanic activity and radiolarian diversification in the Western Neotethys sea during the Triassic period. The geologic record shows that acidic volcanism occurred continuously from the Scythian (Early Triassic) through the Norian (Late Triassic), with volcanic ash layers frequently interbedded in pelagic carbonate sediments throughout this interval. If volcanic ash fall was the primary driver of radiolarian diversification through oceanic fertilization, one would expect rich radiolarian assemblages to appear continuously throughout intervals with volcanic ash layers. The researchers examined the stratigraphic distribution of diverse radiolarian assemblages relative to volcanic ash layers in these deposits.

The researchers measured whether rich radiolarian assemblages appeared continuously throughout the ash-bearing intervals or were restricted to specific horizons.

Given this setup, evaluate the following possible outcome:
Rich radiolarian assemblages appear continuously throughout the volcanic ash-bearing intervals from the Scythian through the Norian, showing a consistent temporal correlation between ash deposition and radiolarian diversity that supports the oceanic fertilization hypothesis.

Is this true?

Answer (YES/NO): NO